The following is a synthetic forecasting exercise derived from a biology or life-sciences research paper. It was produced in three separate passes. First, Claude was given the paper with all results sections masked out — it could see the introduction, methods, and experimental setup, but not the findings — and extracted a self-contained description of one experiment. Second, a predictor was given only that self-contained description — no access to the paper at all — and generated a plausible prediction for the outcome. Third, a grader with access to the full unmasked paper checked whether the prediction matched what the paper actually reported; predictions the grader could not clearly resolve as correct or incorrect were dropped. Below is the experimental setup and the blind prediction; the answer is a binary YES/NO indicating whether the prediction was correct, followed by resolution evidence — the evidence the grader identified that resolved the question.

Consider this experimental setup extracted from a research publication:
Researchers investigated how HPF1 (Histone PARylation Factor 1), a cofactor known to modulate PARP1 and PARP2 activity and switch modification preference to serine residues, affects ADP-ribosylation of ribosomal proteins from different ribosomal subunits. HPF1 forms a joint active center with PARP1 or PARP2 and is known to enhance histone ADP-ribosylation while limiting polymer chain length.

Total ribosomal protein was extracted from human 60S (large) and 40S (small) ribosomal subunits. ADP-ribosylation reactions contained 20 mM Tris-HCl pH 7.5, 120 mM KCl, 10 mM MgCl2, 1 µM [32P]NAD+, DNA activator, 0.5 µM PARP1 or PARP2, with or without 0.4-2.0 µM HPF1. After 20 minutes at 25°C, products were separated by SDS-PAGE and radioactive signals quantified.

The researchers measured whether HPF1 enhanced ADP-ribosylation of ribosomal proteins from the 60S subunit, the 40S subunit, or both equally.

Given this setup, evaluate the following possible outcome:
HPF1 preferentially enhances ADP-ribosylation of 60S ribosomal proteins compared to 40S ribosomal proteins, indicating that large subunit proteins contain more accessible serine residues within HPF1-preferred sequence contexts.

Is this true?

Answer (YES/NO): YES